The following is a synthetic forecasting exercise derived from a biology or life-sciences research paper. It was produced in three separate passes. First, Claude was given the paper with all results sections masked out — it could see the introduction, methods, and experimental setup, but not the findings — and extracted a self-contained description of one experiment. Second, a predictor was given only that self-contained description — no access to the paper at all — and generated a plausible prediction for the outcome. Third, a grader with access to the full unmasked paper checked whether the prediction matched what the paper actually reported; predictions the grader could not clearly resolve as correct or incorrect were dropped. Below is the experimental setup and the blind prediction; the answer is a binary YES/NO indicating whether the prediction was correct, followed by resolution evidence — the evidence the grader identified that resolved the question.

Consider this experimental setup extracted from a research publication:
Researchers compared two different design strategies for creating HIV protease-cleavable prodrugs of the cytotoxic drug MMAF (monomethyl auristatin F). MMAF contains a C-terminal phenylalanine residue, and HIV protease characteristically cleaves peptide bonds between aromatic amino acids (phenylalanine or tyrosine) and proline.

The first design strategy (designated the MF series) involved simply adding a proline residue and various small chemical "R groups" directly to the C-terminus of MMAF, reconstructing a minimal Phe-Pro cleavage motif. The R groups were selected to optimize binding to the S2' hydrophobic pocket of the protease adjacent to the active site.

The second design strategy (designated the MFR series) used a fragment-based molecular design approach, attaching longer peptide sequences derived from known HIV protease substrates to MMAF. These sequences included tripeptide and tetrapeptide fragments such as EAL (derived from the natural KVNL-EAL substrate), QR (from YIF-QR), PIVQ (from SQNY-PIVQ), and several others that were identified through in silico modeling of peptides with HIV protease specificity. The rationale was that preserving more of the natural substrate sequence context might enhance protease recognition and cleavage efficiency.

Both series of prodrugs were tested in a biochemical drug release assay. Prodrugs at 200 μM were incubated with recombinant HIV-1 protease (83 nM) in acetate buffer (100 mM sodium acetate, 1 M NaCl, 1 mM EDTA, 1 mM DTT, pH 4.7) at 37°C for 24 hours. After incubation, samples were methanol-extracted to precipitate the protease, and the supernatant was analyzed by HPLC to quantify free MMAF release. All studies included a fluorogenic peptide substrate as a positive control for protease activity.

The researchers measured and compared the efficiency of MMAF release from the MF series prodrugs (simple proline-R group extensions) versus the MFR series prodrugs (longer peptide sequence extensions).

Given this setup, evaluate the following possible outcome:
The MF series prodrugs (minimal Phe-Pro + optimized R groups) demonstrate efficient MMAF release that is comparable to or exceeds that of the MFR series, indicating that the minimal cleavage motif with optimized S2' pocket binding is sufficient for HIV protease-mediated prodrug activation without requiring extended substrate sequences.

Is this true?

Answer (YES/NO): NO